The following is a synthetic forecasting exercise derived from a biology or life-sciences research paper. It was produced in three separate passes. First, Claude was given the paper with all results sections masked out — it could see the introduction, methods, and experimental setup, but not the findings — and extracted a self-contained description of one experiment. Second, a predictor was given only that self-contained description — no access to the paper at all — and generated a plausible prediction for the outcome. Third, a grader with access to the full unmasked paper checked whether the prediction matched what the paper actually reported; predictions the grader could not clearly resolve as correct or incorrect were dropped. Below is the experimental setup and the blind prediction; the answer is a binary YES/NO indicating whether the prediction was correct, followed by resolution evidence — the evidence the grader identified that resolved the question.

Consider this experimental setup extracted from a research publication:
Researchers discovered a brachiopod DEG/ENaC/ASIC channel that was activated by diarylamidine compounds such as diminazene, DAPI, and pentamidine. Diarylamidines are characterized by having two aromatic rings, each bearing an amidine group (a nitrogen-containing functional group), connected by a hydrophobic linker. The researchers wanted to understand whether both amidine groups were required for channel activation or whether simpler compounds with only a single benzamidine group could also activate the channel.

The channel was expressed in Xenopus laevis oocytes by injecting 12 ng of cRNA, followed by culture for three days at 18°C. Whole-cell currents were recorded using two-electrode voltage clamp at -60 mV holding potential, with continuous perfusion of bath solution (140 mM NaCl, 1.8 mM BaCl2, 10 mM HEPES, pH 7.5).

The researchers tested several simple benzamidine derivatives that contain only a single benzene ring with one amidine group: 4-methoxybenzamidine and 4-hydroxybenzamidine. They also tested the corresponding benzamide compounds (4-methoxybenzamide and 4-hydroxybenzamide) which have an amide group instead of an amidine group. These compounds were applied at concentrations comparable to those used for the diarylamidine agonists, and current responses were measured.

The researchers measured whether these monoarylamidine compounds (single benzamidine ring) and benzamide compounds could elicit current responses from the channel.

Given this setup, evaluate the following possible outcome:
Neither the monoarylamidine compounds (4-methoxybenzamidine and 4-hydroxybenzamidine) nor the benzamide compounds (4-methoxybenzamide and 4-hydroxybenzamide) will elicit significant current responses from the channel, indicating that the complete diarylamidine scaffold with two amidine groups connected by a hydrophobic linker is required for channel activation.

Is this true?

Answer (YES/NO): YES